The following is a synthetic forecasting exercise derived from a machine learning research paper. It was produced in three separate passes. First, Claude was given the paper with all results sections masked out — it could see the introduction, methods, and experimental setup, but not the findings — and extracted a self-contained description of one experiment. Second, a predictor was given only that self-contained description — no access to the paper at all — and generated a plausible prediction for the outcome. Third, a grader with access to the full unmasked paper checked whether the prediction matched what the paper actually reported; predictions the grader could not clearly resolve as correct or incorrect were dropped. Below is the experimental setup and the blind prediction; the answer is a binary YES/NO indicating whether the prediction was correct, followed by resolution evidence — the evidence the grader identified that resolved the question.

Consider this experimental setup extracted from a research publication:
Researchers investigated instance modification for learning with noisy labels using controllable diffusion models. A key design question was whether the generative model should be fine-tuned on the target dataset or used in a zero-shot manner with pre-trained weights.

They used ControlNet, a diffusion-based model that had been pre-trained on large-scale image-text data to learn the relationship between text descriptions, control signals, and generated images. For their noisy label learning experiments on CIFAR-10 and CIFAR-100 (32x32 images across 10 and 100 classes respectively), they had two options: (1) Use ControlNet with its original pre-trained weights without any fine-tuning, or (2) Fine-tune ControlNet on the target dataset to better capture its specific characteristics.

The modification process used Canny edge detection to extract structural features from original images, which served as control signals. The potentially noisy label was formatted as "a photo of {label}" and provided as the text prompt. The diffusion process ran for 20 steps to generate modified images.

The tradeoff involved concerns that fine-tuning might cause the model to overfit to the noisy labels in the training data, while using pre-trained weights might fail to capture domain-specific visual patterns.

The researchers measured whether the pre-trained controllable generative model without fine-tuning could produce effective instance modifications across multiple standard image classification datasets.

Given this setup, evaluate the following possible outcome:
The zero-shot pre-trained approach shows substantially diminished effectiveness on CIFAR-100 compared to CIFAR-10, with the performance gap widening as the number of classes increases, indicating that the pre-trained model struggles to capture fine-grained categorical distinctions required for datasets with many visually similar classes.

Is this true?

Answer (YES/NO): NO